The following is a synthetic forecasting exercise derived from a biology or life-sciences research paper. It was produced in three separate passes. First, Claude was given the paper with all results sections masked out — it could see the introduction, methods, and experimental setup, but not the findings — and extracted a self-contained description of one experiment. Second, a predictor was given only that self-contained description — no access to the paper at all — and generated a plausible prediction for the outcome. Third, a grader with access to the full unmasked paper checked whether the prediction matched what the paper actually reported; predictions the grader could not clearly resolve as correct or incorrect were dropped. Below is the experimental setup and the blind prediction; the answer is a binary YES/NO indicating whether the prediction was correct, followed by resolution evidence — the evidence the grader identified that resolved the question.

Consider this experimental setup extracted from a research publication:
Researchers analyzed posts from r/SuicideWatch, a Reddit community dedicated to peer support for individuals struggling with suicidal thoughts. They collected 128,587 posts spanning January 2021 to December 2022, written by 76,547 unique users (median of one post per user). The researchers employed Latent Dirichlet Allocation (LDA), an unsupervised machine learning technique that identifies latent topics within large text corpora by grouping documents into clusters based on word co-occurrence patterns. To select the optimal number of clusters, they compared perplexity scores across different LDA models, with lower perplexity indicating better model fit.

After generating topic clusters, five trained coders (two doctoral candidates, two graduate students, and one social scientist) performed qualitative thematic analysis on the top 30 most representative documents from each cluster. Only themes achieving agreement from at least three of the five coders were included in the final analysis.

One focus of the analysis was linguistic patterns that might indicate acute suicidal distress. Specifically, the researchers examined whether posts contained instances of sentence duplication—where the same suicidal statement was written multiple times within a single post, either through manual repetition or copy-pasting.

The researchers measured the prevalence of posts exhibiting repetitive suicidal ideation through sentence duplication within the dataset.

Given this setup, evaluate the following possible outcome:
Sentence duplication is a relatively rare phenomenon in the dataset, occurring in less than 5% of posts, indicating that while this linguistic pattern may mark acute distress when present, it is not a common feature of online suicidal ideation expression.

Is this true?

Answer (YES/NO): NO